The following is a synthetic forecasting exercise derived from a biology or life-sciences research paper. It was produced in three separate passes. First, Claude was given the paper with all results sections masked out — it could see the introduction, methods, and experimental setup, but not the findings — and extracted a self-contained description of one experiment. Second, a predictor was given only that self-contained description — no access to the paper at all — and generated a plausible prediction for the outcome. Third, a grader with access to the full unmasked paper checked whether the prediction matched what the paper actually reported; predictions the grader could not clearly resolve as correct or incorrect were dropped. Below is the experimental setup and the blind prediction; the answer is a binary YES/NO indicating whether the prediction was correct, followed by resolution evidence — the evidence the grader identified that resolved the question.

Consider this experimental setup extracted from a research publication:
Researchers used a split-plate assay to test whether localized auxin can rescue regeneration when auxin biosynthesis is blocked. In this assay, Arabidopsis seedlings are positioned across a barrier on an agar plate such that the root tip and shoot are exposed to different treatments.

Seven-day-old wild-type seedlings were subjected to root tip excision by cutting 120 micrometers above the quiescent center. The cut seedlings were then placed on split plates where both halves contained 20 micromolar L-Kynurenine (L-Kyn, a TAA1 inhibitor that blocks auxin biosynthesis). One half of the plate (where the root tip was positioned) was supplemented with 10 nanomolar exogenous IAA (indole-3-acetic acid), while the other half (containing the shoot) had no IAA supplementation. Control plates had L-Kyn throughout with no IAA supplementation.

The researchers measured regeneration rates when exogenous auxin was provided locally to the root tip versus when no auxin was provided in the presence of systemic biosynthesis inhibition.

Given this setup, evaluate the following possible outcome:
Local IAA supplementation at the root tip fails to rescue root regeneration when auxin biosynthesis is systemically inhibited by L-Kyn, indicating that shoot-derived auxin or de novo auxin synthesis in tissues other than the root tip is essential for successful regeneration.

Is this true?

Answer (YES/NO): NO